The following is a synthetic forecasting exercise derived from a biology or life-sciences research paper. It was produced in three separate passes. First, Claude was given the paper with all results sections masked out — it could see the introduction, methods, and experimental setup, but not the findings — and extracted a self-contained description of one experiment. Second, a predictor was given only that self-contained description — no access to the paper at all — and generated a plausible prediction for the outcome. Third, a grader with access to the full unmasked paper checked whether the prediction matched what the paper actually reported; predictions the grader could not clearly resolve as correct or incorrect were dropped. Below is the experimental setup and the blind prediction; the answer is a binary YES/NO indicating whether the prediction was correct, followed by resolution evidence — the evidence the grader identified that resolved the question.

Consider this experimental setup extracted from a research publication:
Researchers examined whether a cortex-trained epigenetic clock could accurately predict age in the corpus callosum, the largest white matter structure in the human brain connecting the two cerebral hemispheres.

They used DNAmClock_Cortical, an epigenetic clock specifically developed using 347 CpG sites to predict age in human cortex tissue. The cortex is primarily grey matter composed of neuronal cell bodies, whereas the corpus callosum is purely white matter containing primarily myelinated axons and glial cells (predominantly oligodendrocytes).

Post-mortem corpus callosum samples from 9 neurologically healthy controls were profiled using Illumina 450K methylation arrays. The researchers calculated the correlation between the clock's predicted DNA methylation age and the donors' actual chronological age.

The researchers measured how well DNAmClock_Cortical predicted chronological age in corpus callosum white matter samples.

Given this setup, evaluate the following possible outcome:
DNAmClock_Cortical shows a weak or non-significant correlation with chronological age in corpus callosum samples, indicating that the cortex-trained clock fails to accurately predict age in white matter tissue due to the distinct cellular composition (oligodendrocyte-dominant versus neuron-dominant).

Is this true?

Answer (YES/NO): NO